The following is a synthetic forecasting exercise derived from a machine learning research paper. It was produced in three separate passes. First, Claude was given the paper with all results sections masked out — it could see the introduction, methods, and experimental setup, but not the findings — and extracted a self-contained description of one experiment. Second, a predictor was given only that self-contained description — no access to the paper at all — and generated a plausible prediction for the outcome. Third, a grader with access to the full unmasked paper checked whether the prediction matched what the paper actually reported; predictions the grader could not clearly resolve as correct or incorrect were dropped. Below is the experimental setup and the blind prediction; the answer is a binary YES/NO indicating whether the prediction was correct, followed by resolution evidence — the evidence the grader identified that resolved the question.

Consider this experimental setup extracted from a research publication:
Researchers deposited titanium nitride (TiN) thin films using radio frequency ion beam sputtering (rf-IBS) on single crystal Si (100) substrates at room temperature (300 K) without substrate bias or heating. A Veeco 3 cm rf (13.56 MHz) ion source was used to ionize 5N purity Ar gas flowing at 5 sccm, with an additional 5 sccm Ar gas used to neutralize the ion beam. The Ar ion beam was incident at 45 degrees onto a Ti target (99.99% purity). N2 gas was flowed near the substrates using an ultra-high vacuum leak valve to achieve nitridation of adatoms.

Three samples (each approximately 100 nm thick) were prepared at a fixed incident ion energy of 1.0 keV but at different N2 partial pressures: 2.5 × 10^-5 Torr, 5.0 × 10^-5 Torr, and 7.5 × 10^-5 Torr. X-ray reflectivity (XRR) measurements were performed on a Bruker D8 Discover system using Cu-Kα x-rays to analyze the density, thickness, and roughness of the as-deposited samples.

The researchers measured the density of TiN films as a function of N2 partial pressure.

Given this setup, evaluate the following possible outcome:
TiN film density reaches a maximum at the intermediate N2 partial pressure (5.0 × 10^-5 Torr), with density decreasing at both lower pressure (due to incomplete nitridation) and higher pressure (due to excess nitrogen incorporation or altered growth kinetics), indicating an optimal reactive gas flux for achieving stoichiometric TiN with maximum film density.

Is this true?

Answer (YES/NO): NO